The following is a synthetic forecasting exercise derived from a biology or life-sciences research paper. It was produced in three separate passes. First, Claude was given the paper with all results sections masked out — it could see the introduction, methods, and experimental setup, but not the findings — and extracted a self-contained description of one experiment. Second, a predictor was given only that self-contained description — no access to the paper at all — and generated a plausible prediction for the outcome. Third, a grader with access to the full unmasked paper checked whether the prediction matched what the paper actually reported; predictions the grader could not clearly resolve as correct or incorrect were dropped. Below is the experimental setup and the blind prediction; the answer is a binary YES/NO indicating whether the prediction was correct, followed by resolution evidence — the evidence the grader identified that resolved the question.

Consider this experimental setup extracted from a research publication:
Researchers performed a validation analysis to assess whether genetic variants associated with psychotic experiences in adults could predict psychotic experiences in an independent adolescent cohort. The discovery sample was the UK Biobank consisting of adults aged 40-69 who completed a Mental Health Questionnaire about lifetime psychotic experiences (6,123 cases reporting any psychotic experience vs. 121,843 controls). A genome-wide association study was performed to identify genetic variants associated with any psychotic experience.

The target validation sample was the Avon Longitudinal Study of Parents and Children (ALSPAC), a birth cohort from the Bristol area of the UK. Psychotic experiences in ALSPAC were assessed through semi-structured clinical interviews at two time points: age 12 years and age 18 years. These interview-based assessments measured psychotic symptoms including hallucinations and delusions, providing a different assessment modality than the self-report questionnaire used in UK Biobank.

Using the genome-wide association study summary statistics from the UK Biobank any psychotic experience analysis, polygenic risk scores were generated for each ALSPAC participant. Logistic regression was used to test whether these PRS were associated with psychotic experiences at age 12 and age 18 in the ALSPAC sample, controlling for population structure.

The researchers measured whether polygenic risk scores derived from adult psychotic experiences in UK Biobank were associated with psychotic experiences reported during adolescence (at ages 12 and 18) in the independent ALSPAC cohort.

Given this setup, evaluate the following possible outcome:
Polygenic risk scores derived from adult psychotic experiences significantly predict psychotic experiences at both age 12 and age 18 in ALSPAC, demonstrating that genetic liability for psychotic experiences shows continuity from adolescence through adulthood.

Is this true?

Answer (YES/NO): NO